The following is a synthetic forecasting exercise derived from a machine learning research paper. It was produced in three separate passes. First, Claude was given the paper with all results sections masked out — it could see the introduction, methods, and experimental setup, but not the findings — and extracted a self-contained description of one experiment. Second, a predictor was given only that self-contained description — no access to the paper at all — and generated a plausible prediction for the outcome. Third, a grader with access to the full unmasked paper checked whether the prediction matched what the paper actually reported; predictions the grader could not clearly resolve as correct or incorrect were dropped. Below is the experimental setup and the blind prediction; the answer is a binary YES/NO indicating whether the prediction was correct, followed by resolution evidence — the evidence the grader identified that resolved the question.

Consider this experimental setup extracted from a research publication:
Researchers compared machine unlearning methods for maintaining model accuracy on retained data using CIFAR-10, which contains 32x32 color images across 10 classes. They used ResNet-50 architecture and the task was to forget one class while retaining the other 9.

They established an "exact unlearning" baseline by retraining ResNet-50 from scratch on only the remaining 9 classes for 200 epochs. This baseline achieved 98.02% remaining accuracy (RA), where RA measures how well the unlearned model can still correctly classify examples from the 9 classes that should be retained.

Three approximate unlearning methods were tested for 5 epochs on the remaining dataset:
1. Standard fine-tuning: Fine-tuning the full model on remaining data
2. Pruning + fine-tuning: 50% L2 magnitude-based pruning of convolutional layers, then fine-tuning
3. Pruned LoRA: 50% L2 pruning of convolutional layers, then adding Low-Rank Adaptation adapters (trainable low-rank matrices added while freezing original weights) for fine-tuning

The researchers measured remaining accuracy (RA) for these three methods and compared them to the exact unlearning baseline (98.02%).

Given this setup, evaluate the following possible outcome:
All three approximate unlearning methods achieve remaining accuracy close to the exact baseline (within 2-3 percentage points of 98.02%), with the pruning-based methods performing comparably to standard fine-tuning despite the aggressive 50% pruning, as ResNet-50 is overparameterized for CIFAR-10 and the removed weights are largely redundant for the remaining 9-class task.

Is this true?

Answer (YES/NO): NO